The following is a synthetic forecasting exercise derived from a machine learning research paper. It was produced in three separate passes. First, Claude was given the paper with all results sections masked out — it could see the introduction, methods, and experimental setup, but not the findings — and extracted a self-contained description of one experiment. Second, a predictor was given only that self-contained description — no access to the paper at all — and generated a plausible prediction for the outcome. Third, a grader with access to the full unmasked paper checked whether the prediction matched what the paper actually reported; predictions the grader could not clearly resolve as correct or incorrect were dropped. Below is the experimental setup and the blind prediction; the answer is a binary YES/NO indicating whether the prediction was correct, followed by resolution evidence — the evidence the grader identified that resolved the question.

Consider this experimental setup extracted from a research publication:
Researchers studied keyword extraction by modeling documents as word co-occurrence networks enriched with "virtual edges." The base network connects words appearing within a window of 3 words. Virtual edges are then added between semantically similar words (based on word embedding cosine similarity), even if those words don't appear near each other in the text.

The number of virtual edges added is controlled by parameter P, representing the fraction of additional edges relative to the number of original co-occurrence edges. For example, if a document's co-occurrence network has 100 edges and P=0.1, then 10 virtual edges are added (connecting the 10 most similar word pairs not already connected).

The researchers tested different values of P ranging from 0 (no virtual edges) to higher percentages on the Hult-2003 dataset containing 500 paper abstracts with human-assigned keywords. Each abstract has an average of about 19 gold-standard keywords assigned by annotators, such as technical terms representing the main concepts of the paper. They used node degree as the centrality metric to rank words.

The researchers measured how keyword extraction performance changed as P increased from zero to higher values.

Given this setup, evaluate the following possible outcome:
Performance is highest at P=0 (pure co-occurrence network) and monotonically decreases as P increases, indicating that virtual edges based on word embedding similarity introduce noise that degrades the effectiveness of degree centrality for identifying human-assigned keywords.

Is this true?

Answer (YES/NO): NO